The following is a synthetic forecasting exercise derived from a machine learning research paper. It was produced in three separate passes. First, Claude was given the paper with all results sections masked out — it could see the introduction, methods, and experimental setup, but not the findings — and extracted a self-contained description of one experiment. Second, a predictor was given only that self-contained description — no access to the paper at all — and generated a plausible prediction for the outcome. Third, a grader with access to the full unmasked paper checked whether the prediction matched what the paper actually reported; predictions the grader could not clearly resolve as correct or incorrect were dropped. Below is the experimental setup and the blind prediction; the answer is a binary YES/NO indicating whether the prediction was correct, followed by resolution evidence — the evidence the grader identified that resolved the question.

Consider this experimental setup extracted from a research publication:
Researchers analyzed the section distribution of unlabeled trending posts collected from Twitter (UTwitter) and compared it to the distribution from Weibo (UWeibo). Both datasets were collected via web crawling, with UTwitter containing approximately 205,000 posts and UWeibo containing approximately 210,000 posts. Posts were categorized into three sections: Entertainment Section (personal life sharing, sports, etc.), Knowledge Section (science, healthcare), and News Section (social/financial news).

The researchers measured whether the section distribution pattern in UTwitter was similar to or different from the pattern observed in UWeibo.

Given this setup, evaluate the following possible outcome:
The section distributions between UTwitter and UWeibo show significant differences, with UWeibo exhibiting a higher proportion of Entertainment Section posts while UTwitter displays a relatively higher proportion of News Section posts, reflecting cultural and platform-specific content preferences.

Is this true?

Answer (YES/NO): NO